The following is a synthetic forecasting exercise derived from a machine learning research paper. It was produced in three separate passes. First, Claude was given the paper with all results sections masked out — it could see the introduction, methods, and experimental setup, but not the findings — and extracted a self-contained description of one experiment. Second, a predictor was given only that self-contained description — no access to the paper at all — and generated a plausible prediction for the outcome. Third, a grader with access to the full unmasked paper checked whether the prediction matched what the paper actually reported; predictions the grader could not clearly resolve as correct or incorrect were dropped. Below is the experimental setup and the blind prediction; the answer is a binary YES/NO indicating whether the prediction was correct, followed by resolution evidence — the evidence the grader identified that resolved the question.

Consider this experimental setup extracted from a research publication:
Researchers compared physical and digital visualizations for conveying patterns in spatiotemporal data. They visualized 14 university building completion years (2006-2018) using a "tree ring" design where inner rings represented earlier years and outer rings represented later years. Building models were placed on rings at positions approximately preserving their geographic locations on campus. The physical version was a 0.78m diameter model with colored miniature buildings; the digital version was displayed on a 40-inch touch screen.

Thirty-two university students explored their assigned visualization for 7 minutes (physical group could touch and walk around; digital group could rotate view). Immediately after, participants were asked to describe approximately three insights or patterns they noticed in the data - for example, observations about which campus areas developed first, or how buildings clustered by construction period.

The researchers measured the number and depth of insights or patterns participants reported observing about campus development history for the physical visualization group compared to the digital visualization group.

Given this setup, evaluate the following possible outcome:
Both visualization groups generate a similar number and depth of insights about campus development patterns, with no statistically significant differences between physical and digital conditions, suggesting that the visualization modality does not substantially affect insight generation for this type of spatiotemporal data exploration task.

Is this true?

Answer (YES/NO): NO